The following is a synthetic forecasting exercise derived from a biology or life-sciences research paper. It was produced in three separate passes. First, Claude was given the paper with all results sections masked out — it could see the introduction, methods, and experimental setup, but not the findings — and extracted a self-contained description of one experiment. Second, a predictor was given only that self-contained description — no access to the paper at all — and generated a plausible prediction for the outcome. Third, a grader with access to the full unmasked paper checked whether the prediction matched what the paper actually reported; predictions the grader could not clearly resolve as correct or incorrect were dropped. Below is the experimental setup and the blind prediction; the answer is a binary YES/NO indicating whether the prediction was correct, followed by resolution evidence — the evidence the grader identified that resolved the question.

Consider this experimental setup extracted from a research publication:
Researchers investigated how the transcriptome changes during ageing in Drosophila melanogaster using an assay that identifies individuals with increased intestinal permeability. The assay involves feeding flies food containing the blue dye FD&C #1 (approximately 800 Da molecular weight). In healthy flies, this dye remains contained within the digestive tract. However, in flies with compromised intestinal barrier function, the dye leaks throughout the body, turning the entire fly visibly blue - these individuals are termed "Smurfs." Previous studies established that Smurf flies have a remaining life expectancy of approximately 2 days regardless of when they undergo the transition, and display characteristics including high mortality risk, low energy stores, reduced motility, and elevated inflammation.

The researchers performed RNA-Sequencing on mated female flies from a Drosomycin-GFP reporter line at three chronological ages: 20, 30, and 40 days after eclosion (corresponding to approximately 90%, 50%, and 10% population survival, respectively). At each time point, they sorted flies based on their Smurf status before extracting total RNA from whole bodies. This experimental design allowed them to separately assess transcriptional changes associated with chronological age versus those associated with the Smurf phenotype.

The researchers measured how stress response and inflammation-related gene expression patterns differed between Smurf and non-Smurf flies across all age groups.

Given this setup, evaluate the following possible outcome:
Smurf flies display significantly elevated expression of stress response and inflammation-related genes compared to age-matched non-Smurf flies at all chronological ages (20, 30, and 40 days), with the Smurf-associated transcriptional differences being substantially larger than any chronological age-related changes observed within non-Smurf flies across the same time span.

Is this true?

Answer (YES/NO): YES